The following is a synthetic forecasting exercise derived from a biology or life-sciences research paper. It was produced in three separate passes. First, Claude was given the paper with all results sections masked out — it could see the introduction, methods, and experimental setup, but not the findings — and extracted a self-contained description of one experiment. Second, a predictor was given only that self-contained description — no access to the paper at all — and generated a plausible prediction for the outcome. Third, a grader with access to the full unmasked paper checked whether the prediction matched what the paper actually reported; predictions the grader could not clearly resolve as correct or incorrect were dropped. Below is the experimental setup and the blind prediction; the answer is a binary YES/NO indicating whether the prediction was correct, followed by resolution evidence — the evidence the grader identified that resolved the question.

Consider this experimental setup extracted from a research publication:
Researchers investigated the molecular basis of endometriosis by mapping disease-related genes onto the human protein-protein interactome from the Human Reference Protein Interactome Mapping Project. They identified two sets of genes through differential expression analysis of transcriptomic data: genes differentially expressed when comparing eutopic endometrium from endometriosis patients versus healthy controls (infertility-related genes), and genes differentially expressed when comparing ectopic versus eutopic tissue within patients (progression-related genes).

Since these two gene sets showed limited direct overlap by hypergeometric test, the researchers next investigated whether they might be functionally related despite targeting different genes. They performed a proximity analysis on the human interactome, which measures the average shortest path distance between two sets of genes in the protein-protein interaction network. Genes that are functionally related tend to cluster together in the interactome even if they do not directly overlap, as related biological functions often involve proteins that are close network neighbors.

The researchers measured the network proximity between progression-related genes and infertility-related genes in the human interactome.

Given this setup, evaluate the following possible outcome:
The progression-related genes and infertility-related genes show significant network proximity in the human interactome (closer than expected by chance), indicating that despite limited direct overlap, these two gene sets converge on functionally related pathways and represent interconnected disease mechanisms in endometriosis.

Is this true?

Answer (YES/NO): YES